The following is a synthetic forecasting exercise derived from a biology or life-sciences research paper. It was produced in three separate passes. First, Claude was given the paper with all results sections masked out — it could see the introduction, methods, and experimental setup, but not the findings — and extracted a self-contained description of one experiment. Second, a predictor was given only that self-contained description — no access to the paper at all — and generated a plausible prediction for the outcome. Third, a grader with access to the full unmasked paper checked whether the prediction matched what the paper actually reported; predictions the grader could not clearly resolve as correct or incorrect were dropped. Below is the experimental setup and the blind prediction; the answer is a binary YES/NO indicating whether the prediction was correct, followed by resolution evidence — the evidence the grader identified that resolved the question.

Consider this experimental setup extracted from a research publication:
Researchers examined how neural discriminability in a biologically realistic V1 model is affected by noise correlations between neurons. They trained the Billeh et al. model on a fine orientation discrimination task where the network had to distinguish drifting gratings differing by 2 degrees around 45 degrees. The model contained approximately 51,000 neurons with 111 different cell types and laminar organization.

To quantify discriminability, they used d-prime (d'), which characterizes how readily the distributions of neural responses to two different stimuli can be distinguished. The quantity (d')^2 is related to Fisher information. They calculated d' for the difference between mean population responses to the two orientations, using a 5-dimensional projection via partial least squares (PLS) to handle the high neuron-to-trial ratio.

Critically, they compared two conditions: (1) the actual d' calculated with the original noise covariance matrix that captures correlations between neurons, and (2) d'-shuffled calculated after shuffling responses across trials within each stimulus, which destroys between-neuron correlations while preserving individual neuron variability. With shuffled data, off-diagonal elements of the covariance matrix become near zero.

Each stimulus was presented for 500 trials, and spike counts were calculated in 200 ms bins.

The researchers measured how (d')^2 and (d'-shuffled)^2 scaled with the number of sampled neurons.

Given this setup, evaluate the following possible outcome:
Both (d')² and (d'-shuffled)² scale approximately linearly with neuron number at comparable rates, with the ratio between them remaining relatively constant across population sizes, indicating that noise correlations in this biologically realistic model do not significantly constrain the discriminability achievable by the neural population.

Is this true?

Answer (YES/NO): NO